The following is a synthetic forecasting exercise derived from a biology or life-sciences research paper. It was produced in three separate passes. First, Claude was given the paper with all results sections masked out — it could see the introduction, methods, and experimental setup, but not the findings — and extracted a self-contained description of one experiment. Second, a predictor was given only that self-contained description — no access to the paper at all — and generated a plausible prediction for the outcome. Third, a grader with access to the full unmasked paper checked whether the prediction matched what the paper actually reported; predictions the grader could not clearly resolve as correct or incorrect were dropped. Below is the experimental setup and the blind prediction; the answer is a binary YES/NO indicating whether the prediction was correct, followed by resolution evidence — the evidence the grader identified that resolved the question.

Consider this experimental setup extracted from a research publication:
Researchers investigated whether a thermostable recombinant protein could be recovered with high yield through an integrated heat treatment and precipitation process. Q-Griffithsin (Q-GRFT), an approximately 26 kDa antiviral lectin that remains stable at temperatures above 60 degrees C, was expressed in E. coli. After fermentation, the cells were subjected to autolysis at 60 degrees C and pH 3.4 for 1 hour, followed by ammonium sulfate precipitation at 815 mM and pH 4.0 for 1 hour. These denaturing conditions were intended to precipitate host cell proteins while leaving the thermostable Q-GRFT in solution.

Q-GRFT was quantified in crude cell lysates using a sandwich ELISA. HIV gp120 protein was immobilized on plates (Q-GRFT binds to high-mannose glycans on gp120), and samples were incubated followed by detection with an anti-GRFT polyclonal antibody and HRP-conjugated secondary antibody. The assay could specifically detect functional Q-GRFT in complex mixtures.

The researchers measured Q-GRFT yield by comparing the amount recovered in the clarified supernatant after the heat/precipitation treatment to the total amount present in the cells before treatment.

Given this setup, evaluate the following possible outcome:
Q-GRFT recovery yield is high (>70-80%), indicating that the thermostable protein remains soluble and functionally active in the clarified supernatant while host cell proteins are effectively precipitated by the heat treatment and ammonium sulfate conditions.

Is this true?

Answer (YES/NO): YES